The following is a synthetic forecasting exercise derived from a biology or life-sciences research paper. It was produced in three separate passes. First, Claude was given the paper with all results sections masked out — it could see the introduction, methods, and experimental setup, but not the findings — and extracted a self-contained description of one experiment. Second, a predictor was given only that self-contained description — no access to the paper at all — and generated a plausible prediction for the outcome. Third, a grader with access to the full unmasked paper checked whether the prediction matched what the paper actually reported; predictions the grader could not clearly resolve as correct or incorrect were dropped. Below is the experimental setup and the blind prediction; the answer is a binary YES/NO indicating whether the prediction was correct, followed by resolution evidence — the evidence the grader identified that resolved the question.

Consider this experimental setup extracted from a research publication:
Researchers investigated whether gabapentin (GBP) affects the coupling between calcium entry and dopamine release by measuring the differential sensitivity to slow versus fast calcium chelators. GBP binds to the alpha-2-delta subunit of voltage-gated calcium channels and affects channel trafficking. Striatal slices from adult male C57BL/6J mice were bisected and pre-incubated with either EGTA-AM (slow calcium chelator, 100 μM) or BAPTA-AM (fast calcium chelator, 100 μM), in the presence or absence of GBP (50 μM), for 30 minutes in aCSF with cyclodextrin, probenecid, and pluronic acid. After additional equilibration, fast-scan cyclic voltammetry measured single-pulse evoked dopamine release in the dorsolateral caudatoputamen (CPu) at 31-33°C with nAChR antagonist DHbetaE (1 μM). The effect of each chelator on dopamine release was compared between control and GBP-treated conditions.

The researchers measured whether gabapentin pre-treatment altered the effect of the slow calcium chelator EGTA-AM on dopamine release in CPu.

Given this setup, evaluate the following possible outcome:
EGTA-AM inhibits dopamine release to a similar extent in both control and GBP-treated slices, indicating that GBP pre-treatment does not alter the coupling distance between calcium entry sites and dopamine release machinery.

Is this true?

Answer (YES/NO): NO